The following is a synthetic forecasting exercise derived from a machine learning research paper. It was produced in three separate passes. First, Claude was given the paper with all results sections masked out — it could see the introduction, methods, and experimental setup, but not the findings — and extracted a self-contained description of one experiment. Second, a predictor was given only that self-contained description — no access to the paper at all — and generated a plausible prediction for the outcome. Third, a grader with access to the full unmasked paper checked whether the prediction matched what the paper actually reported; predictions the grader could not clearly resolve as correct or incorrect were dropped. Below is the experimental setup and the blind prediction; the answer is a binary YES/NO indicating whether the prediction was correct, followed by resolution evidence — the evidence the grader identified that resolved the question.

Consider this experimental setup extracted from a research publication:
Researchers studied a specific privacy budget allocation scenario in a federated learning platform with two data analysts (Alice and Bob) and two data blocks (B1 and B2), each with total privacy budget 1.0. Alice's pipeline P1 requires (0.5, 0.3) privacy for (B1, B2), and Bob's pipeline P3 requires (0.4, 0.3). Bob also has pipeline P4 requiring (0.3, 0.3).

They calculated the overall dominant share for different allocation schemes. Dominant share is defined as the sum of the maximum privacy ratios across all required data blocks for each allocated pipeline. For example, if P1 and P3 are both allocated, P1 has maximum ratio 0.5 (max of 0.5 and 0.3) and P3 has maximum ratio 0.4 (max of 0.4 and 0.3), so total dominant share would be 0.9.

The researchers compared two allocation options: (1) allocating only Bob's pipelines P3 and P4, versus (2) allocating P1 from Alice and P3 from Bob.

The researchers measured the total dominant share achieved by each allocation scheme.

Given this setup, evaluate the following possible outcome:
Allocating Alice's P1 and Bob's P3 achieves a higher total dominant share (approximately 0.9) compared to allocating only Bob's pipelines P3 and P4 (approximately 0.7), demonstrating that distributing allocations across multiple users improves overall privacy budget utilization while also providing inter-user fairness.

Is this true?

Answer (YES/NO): YES